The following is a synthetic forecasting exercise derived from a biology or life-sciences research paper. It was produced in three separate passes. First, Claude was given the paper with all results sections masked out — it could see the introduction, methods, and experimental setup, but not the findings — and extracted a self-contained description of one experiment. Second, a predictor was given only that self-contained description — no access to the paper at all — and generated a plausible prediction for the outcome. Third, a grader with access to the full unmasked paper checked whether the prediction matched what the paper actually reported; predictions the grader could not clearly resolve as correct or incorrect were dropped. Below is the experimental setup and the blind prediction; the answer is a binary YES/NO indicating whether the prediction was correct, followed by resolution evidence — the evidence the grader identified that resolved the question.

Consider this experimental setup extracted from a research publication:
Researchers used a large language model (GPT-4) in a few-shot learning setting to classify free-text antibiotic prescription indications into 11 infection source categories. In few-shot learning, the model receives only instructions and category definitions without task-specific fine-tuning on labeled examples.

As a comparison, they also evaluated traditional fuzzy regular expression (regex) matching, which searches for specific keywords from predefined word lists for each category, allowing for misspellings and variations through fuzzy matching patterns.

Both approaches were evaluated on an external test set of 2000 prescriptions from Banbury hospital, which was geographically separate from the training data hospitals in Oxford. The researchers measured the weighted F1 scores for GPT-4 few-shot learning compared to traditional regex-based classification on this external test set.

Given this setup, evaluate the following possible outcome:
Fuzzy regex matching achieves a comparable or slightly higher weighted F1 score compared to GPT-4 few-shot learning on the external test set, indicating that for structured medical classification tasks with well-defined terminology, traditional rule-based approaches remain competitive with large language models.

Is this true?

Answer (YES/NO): NO